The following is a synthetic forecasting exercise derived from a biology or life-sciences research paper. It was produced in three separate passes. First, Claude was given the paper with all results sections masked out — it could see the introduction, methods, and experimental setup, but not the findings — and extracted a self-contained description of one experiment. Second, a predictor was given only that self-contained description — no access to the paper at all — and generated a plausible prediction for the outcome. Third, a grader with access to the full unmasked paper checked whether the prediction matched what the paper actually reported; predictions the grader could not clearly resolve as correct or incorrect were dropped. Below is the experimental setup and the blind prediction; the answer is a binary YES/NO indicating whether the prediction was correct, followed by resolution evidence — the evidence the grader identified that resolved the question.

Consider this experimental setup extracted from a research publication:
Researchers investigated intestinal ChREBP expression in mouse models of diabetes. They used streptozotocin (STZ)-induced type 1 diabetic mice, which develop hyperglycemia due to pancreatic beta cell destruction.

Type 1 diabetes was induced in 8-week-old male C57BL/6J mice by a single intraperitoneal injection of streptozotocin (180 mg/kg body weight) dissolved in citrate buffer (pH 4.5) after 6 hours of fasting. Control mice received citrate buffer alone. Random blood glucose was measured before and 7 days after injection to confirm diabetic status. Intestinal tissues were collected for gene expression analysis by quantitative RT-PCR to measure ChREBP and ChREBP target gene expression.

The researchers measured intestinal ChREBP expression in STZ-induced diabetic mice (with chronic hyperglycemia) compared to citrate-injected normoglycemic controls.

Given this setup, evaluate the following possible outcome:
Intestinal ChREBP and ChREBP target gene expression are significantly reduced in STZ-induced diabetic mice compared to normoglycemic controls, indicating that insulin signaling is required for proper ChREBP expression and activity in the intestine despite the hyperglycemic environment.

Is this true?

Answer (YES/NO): NO